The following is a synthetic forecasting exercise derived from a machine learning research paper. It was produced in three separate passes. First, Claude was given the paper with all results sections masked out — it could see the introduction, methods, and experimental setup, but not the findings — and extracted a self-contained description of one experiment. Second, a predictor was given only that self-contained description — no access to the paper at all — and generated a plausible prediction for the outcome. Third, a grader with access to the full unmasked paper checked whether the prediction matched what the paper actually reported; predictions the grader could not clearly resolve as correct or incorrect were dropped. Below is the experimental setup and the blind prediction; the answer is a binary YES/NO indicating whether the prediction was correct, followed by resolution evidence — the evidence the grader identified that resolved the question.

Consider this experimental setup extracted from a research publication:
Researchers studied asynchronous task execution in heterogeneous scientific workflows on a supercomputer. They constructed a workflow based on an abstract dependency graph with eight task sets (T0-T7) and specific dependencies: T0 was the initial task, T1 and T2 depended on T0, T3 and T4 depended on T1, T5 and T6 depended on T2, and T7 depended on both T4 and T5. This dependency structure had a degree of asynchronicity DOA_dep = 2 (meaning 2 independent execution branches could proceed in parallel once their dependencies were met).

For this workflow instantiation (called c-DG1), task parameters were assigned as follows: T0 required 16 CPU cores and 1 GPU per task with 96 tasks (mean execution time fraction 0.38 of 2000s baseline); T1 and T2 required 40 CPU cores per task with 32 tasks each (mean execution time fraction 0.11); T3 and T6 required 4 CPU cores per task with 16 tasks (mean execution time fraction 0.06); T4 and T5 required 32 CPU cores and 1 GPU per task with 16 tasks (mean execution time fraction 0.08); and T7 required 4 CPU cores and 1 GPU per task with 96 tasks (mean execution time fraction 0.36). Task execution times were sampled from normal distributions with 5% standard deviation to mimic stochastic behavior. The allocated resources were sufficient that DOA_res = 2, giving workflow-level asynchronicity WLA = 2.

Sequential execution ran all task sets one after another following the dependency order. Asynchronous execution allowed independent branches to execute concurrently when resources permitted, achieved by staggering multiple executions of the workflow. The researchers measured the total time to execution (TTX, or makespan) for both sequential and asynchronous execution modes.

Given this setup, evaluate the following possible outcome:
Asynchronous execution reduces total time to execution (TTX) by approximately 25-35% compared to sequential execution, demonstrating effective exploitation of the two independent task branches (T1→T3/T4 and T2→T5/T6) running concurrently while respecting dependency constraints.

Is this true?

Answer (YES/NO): NO